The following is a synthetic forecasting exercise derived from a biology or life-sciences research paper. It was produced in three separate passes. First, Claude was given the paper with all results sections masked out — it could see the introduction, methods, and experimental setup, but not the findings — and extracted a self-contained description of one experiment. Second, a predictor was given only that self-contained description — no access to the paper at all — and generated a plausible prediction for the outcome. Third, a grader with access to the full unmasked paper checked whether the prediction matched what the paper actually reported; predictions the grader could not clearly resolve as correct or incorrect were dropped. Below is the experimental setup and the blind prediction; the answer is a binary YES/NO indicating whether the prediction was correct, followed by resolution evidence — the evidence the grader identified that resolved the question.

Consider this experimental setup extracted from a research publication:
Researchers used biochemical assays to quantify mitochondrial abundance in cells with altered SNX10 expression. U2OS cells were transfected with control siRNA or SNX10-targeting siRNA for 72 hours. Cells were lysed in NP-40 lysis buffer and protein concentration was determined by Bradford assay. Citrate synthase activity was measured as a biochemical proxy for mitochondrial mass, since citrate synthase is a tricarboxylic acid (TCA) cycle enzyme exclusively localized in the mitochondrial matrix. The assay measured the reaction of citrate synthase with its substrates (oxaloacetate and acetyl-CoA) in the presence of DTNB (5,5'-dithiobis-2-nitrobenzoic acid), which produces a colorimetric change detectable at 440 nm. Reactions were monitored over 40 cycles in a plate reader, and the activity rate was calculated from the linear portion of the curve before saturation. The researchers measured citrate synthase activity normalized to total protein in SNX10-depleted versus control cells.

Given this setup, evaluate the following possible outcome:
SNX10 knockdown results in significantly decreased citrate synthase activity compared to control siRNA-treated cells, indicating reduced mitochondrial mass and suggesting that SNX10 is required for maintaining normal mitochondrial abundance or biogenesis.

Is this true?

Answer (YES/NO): YES